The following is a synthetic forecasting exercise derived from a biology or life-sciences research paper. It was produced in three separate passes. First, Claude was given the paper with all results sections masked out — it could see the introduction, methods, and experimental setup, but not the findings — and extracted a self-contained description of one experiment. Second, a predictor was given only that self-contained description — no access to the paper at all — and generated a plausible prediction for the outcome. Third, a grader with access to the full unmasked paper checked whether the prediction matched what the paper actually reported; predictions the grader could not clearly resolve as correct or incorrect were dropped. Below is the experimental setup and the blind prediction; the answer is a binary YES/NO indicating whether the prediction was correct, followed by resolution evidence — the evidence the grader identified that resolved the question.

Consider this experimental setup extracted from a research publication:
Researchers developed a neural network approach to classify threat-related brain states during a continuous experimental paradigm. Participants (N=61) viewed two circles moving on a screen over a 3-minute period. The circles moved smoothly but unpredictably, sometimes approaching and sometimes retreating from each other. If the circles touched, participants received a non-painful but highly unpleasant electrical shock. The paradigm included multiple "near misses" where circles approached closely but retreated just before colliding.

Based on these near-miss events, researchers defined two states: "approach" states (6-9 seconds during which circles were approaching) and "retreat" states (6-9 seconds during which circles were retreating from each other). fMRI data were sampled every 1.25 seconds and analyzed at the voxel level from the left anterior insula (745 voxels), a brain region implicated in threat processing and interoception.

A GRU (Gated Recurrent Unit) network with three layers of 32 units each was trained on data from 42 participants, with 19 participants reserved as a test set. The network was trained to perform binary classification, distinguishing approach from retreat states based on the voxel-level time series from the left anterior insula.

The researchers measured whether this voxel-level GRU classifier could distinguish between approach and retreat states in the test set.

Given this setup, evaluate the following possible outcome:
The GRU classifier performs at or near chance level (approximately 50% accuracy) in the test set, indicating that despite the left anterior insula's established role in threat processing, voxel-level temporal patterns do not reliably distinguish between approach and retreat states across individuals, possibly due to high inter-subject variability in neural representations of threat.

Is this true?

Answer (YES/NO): NO